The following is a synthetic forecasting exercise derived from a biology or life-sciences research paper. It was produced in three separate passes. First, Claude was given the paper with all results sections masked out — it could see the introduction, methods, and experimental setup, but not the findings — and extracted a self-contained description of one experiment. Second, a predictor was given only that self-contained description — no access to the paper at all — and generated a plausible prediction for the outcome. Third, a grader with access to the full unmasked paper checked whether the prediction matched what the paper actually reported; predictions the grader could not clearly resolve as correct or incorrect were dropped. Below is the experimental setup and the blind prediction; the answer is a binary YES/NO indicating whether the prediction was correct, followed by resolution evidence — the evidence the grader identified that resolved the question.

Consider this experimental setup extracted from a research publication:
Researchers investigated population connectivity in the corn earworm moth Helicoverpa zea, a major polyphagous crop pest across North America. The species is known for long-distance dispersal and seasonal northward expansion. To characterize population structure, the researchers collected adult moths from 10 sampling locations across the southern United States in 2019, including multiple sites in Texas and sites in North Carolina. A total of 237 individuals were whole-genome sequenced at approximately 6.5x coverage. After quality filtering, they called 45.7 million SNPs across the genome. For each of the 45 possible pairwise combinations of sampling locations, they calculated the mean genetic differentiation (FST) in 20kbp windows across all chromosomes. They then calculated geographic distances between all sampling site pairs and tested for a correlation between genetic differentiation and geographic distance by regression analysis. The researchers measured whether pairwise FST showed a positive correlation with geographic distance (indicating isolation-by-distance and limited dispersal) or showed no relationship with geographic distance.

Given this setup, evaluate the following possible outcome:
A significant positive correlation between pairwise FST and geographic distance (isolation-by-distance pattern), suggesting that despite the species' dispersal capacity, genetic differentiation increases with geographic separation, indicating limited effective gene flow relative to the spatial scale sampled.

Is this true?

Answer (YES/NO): NO